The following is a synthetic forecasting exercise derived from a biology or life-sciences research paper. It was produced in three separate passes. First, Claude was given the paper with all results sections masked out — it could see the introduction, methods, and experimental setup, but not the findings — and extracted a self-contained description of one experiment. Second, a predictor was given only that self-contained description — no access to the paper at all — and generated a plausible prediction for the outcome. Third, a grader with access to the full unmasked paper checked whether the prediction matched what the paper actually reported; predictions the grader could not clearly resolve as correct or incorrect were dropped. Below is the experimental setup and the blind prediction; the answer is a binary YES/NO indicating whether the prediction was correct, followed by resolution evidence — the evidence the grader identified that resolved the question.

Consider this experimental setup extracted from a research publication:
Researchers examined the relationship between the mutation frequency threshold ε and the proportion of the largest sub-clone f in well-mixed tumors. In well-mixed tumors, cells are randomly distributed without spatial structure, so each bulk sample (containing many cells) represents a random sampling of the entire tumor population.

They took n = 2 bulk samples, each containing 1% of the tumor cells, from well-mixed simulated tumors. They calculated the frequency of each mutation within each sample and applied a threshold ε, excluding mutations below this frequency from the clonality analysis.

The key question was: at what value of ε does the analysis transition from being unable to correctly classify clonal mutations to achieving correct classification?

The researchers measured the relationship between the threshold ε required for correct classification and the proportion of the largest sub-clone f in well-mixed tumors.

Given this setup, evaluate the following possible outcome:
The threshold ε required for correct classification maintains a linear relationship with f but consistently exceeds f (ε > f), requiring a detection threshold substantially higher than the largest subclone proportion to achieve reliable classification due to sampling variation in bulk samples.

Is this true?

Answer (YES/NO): NO